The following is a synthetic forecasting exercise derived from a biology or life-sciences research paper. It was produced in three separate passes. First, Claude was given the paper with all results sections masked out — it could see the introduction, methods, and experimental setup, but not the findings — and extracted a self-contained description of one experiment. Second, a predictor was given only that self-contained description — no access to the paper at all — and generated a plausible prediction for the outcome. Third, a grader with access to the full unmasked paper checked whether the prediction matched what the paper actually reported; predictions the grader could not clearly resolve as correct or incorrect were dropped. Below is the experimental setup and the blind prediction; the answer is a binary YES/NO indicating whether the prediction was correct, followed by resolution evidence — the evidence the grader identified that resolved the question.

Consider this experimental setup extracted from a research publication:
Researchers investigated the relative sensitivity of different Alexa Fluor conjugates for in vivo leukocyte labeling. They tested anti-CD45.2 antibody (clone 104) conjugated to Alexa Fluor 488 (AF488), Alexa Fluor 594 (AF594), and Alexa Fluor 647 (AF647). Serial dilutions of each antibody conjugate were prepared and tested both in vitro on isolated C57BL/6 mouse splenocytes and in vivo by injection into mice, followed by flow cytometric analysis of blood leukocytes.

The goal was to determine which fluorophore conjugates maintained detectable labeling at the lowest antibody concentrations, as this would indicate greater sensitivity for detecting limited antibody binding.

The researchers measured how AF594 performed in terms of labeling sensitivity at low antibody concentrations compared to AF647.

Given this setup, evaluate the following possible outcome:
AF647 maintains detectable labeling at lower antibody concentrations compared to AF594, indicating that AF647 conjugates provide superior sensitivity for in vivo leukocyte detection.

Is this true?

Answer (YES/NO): YES